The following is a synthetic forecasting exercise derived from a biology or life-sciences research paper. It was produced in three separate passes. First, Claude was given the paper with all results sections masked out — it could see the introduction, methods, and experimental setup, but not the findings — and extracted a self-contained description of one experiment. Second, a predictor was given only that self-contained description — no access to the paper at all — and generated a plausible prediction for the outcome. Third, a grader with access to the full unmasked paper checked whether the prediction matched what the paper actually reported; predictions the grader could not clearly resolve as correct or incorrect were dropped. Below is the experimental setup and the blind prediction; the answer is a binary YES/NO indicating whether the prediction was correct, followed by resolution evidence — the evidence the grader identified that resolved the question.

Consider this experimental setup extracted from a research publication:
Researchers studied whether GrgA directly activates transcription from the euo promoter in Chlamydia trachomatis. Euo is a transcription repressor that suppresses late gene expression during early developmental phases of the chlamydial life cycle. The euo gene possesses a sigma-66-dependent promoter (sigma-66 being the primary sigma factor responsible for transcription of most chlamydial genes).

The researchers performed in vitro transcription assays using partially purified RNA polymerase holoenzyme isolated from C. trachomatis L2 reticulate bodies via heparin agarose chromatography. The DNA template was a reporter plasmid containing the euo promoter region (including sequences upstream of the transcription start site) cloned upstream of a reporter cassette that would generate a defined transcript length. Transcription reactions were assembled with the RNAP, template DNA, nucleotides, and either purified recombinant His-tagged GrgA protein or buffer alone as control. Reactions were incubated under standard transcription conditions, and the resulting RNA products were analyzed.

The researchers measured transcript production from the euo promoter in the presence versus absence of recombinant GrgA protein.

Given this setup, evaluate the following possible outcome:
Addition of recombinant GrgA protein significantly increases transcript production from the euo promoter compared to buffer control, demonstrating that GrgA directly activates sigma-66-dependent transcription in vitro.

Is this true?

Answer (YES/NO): YES